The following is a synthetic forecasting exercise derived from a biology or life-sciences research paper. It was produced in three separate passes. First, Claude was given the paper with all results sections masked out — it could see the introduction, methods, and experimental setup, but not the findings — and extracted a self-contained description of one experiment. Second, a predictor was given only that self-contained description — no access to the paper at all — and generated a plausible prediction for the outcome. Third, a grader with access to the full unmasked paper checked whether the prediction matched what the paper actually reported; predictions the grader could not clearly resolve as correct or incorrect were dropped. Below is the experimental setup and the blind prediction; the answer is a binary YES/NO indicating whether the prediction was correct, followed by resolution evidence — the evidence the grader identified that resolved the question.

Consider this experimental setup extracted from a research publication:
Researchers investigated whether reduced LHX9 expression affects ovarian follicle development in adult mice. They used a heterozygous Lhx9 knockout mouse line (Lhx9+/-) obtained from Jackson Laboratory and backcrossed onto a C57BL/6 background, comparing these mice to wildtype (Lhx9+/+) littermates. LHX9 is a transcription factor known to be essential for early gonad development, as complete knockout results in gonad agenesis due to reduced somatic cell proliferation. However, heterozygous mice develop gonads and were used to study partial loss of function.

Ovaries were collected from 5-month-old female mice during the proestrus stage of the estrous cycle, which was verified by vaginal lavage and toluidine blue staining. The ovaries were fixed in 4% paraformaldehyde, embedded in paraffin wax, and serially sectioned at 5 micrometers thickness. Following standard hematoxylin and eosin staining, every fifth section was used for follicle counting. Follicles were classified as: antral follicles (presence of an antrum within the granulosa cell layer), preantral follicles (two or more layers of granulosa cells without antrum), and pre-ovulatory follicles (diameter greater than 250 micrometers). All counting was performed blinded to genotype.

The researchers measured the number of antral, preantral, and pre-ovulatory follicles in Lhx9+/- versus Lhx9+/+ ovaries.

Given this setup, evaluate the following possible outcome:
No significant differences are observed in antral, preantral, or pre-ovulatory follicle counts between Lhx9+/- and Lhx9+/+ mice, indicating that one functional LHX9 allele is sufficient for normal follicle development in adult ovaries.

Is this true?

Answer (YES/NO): YES